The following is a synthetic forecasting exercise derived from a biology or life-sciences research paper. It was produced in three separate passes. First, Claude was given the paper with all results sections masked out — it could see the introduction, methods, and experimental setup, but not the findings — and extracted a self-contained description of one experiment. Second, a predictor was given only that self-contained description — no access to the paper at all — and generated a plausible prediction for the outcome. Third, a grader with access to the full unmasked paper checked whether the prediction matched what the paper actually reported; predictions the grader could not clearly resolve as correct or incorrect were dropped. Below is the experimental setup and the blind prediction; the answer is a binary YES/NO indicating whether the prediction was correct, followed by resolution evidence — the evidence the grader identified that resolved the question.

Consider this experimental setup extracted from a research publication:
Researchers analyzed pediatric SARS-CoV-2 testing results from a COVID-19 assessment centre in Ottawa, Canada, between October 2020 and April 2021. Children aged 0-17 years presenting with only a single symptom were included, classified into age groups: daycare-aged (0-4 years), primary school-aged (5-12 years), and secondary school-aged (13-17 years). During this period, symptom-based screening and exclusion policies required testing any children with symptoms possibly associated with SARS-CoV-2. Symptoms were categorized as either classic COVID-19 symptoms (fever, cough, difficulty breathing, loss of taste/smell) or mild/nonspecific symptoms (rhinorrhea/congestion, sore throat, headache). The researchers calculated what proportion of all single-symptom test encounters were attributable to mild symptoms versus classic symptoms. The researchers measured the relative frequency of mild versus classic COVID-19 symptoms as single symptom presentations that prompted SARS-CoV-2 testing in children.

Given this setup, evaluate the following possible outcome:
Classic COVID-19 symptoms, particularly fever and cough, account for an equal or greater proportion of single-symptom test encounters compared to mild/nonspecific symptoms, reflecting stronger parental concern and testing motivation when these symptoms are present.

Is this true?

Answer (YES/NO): NO